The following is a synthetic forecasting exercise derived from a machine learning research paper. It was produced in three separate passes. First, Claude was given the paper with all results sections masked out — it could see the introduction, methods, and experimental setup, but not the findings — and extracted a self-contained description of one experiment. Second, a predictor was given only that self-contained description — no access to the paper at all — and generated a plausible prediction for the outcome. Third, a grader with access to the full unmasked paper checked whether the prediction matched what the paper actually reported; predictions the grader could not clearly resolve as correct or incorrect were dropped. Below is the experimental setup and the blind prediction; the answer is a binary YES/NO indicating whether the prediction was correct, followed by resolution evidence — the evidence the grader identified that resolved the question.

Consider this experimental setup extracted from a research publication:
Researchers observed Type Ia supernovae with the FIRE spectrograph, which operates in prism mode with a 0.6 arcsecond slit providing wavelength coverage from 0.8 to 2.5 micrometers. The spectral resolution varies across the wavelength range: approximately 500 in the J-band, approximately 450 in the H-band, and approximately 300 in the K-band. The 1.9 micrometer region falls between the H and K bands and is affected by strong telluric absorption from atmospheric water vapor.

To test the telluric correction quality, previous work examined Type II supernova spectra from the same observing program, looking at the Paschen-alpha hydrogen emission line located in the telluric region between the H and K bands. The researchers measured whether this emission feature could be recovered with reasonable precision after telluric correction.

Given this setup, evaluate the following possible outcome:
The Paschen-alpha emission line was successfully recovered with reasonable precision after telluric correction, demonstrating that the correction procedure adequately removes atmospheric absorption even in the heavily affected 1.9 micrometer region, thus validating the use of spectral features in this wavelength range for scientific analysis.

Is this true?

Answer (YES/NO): YES